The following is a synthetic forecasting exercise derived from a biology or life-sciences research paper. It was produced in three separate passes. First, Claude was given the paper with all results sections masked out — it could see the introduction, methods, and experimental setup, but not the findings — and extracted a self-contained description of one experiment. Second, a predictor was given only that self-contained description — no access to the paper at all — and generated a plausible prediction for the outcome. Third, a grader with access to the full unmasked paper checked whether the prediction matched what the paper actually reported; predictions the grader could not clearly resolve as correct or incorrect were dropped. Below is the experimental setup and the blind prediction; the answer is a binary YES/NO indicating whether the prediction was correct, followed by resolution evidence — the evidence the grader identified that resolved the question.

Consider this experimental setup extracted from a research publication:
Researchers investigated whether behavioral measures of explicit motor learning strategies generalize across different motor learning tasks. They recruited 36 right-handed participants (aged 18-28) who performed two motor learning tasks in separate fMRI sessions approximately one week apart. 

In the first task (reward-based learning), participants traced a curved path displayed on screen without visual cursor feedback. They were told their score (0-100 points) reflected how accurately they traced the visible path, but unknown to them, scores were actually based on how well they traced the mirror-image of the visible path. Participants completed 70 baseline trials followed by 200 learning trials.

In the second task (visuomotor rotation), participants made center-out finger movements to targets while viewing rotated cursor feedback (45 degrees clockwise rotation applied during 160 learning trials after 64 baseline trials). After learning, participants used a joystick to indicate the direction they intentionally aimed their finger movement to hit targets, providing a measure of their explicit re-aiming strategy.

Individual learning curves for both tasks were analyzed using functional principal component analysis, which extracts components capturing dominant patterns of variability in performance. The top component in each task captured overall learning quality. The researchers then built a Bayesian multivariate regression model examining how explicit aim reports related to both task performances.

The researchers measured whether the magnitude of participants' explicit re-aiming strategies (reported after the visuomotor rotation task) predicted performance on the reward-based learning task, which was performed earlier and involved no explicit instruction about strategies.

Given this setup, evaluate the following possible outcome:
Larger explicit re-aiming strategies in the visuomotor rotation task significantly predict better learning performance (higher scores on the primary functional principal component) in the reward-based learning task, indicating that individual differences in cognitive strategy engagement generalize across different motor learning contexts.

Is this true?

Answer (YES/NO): YES